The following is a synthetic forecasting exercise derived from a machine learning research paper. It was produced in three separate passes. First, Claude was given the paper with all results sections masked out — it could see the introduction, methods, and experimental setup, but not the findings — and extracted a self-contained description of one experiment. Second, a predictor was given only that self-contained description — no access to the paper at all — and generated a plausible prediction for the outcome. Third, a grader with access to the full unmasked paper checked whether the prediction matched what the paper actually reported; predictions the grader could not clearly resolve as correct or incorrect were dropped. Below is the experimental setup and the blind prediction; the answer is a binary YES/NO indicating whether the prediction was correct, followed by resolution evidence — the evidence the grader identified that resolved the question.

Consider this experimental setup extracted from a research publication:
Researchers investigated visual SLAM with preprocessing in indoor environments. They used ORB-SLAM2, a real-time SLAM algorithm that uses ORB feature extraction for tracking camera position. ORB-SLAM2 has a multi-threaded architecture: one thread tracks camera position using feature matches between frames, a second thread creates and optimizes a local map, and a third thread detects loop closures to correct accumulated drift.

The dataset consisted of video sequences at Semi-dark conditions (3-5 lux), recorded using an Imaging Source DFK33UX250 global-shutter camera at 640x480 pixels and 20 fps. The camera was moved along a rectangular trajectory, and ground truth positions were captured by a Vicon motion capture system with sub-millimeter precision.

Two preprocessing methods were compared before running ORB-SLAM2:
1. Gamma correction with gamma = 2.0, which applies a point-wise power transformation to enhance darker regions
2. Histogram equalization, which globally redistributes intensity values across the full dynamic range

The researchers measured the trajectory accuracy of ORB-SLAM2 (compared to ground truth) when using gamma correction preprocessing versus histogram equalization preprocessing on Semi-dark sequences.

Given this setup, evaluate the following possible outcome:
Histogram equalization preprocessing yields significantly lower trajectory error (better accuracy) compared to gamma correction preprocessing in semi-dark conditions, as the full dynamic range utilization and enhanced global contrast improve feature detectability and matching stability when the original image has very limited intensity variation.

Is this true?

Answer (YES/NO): YES